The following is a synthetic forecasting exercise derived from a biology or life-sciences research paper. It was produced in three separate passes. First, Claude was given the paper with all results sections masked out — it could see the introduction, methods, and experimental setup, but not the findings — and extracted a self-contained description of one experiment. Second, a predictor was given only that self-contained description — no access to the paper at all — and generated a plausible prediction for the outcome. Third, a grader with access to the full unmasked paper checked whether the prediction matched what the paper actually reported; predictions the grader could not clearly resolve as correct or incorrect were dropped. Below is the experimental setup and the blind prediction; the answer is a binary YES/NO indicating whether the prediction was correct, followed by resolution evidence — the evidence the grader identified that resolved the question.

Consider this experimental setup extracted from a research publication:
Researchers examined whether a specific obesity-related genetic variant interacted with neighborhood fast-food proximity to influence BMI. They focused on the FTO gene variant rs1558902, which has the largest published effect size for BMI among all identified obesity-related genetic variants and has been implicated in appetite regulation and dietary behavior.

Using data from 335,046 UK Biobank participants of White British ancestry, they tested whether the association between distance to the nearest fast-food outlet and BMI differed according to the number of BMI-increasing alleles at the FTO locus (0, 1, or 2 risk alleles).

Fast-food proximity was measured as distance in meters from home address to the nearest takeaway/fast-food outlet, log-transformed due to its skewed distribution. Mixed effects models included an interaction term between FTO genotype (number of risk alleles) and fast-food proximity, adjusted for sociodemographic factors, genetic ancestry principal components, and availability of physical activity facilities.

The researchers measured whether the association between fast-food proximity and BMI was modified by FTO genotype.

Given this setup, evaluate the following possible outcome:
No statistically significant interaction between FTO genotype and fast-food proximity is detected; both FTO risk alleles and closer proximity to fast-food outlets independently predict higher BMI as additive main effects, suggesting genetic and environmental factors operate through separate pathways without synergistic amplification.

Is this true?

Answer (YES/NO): NO